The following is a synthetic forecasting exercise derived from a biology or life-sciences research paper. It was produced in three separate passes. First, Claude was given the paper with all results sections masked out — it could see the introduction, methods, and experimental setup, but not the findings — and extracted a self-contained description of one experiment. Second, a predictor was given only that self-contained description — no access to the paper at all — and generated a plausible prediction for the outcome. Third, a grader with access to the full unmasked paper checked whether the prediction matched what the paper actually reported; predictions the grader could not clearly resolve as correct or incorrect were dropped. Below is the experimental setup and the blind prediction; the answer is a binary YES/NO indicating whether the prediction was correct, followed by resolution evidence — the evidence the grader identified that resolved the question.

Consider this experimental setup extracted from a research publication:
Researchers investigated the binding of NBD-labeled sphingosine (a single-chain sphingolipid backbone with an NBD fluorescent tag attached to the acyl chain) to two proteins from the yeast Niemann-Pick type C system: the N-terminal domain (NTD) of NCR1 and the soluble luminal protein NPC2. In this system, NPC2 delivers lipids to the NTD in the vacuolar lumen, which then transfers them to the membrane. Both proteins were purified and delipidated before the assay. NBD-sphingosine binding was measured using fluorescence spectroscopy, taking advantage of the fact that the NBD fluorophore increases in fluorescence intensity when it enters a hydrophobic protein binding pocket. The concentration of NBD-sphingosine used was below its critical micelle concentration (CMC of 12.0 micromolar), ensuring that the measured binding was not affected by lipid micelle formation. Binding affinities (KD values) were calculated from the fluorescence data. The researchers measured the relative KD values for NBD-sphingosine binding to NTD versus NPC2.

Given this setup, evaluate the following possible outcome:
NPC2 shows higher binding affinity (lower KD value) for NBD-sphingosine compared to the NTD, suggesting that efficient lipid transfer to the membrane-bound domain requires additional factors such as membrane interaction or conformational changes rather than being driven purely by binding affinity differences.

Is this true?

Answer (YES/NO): NO